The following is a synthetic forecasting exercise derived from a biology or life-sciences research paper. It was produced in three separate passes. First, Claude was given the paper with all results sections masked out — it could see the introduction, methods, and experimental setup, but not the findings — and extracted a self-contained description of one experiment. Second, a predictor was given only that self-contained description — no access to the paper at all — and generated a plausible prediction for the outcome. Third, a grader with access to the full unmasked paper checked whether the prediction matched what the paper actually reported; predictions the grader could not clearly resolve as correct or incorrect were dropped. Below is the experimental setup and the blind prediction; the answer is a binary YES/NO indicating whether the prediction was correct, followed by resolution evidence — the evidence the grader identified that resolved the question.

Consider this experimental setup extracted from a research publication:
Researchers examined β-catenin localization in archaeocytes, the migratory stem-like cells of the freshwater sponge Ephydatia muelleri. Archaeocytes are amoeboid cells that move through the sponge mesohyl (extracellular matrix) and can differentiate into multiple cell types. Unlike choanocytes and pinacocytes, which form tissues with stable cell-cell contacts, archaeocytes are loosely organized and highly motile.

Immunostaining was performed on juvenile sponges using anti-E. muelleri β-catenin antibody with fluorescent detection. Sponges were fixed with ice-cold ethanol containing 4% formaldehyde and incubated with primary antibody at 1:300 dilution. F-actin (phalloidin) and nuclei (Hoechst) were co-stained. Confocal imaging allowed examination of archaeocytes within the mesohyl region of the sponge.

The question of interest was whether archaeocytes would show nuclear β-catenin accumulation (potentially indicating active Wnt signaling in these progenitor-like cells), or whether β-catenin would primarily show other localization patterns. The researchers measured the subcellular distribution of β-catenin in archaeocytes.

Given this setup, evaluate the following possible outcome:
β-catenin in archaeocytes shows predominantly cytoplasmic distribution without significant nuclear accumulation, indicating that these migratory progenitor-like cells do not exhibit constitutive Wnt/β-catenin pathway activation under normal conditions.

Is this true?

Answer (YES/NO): NO